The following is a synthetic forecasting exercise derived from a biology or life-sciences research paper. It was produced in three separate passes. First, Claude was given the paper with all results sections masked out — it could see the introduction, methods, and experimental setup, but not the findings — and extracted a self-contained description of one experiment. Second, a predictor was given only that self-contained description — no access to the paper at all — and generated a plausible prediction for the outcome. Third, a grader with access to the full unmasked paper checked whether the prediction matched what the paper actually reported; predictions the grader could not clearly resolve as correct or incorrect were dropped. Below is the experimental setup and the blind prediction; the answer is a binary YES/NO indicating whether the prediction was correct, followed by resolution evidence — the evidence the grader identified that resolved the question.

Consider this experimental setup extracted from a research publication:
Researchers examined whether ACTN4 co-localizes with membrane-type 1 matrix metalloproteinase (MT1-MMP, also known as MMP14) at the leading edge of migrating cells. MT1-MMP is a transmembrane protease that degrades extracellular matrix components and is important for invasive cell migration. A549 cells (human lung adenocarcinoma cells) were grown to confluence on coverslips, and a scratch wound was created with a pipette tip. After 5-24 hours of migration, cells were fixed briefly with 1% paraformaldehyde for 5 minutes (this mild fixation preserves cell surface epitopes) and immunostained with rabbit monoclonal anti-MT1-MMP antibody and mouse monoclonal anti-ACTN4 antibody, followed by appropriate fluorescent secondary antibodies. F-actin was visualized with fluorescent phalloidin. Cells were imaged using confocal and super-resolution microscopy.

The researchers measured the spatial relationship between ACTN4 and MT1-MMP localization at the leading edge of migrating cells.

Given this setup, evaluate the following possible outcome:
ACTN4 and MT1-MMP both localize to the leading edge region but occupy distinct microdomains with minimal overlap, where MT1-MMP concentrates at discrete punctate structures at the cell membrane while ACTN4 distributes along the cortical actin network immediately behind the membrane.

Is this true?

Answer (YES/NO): NO